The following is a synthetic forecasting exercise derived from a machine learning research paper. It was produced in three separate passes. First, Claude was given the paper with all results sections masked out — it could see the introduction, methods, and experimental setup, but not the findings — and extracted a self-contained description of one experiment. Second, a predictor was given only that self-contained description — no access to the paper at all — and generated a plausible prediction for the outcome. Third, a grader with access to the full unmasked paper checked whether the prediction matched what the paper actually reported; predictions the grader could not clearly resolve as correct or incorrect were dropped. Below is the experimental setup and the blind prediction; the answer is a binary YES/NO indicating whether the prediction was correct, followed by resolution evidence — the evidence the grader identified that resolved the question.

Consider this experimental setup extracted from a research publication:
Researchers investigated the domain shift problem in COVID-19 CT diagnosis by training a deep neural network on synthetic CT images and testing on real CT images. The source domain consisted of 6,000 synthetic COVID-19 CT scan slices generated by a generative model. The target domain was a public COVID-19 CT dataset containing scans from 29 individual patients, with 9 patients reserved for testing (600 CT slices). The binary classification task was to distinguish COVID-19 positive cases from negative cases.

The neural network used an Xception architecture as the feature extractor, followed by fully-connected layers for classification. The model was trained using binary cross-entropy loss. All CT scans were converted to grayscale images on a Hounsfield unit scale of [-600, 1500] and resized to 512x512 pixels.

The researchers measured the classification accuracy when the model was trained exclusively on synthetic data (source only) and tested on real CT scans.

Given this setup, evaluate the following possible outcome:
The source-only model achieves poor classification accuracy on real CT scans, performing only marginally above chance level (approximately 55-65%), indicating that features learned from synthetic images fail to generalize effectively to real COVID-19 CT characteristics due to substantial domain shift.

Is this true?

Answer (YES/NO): NO